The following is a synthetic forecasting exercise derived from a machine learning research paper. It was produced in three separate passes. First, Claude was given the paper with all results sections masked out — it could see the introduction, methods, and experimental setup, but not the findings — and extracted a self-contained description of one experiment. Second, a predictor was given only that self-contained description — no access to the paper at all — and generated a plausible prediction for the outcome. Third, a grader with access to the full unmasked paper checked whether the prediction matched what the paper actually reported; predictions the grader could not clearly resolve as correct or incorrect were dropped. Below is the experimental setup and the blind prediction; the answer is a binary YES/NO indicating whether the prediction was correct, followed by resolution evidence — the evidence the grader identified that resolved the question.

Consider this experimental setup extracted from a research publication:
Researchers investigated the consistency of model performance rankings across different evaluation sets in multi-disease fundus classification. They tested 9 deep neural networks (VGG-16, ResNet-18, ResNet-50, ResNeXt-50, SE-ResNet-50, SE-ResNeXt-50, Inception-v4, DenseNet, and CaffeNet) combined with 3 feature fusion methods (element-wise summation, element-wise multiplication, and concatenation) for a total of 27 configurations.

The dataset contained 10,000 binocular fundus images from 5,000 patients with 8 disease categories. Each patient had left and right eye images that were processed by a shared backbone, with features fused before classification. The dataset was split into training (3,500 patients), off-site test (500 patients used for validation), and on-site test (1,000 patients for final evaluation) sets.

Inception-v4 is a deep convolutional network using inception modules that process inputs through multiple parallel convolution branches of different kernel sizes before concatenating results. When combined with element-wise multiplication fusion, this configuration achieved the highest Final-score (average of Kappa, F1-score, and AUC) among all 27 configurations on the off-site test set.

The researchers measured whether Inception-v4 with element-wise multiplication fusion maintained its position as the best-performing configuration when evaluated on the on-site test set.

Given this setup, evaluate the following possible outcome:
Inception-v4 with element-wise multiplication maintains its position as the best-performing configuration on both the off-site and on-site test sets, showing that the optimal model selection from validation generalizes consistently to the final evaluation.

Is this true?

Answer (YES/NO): NO